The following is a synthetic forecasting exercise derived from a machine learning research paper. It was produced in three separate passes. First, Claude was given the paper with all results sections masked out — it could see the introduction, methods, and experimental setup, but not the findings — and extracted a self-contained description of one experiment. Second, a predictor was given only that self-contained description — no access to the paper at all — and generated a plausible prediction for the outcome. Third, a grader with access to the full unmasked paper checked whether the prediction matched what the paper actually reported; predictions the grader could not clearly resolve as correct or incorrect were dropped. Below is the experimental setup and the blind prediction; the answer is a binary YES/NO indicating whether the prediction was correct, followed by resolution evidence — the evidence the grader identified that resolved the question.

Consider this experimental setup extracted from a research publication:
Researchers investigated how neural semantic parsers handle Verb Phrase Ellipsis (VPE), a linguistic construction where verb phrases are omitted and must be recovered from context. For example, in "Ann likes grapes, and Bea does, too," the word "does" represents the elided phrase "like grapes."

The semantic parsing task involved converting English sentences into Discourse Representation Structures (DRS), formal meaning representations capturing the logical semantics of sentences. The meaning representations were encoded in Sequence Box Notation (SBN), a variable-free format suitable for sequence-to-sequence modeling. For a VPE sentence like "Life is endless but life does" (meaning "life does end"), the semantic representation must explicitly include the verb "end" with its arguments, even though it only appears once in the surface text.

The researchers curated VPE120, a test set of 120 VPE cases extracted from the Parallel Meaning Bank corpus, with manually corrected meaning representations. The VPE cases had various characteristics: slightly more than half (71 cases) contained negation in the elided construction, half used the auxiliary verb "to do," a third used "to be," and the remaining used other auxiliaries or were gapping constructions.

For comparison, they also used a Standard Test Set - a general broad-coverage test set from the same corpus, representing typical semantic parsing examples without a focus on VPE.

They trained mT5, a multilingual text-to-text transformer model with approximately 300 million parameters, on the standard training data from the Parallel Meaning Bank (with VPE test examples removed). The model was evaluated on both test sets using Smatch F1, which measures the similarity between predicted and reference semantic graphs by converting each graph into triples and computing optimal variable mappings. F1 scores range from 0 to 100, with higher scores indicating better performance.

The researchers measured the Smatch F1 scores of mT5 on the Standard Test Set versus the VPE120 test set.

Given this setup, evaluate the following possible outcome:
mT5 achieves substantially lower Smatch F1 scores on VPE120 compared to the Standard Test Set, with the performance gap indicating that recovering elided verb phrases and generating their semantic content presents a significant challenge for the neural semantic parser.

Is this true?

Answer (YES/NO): NO